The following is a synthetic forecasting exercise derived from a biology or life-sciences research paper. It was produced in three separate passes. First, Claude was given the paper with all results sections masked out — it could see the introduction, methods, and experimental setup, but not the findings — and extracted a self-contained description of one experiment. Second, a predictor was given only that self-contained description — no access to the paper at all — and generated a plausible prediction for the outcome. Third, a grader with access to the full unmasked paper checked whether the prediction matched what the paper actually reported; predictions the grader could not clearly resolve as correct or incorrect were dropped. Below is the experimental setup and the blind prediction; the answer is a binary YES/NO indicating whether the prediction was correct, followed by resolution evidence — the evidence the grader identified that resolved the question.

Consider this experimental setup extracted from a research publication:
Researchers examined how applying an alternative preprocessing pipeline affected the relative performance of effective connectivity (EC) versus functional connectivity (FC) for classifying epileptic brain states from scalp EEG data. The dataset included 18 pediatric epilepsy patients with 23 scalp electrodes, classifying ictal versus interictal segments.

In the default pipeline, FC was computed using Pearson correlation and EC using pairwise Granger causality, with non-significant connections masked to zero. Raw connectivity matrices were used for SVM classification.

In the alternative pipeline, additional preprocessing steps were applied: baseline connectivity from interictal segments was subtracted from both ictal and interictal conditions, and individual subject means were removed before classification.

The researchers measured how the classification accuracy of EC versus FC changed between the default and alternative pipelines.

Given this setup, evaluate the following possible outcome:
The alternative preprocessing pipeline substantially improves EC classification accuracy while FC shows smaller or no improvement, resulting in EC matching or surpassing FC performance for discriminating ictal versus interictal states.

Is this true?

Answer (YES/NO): NO